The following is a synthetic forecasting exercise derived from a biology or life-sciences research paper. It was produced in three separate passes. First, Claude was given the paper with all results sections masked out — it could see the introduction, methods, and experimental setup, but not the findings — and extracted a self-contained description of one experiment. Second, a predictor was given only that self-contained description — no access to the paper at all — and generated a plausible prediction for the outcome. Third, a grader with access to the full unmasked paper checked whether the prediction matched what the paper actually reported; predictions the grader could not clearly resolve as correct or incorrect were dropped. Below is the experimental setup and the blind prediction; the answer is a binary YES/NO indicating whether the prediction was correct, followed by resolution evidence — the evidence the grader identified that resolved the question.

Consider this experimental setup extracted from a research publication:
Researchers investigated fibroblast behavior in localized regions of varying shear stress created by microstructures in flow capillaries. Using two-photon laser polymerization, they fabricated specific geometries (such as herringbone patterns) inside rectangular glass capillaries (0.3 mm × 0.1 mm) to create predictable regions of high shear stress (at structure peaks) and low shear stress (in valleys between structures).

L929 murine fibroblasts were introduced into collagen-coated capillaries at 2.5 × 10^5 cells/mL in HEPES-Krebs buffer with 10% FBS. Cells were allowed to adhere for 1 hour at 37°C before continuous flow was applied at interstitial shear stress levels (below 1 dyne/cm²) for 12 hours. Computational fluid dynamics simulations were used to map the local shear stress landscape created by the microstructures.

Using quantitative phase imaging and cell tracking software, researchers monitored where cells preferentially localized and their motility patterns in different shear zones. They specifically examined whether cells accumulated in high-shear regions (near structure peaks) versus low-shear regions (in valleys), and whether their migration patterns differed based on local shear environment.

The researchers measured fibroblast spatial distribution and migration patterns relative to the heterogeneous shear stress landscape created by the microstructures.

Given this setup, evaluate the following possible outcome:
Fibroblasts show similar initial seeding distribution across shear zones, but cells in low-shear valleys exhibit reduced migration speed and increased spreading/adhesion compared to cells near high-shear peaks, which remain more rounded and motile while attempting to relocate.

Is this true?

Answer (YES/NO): NO